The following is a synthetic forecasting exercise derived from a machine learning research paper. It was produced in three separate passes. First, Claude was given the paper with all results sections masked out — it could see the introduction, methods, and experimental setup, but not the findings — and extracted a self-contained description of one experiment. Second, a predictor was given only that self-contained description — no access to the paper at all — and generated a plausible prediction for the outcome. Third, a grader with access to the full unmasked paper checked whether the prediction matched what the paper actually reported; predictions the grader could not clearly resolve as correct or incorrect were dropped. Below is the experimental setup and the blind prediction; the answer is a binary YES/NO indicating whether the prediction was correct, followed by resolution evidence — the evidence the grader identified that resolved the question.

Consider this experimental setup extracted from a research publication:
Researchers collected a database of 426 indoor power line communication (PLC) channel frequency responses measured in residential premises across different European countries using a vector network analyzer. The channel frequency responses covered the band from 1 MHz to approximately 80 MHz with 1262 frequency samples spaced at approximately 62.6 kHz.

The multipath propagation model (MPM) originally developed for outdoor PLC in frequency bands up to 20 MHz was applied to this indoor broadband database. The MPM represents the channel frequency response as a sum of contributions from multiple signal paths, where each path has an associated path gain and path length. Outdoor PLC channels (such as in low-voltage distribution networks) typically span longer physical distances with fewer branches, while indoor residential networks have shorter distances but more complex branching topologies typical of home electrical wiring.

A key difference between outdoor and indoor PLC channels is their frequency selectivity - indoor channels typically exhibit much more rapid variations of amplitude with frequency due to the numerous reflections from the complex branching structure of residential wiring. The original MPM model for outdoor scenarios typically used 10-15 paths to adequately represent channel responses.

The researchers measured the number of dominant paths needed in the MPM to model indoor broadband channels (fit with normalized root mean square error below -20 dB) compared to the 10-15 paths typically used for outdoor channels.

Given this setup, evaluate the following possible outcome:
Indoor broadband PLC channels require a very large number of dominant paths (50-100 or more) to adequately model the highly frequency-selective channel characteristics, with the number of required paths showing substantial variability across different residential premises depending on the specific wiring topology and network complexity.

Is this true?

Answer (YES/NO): NO